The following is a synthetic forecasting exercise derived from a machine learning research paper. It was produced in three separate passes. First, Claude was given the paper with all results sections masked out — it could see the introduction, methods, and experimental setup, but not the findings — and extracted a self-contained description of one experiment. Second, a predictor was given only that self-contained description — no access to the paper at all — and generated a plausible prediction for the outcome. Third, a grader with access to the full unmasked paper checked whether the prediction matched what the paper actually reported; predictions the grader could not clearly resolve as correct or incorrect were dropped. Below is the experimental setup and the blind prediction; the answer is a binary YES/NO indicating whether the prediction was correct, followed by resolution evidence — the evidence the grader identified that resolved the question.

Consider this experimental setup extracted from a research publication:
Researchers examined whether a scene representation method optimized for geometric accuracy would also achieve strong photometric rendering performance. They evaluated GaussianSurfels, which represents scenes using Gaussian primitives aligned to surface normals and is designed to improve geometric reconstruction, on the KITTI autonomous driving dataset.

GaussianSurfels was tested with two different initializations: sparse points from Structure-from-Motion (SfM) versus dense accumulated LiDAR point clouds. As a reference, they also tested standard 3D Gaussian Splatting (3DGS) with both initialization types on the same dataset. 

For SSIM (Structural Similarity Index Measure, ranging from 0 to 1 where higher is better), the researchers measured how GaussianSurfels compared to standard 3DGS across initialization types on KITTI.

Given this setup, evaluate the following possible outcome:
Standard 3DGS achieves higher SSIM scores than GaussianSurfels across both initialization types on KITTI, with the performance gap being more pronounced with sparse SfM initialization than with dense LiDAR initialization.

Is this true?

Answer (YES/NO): NO